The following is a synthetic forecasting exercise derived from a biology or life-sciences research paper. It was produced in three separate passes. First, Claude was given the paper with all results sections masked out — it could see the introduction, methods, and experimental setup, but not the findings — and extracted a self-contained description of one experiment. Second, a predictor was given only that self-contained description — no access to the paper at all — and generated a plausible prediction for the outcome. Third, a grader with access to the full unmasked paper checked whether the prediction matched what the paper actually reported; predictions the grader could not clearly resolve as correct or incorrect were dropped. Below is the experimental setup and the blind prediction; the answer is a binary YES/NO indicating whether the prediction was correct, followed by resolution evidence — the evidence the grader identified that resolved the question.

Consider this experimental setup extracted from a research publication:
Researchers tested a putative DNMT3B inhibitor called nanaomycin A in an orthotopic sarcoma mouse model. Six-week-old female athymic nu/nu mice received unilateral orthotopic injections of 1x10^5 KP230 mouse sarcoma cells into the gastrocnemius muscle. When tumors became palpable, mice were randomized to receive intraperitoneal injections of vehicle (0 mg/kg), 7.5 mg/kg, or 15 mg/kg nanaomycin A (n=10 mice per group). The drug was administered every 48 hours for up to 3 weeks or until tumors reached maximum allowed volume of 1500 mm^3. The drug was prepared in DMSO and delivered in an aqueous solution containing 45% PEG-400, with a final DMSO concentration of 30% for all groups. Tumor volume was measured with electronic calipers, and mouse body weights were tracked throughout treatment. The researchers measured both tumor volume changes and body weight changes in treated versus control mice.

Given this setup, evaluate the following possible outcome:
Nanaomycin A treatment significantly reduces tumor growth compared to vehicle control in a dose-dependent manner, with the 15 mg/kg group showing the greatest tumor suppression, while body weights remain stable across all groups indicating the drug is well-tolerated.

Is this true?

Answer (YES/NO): NO